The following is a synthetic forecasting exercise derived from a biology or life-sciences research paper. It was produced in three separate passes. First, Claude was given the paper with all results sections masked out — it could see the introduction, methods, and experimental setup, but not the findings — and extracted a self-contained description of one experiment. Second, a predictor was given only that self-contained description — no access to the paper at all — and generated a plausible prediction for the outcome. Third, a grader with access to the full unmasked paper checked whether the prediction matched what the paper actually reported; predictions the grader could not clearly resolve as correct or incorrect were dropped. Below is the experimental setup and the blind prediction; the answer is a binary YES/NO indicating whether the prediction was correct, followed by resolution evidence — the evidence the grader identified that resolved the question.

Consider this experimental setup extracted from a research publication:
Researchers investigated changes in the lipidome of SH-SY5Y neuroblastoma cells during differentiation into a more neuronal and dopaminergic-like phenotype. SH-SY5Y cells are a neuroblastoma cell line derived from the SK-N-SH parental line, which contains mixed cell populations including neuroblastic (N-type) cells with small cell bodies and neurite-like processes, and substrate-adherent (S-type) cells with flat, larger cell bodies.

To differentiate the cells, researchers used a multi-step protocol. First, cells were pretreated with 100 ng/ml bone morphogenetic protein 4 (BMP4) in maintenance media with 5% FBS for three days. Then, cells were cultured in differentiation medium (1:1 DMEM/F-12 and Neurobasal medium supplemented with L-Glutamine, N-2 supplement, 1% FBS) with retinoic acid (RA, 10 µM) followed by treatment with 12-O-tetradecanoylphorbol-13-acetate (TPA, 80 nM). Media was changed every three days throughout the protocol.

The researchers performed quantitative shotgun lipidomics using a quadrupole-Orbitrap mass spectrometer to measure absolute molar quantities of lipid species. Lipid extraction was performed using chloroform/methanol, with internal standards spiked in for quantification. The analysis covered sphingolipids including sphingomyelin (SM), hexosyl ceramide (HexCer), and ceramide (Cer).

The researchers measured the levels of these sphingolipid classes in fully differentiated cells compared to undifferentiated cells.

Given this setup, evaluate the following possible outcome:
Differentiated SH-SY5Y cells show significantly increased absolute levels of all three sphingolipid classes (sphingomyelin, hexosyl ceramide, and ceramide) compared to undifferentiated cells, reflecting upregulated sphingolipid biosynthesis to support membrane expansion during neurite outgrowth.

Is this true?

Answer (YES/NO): YES